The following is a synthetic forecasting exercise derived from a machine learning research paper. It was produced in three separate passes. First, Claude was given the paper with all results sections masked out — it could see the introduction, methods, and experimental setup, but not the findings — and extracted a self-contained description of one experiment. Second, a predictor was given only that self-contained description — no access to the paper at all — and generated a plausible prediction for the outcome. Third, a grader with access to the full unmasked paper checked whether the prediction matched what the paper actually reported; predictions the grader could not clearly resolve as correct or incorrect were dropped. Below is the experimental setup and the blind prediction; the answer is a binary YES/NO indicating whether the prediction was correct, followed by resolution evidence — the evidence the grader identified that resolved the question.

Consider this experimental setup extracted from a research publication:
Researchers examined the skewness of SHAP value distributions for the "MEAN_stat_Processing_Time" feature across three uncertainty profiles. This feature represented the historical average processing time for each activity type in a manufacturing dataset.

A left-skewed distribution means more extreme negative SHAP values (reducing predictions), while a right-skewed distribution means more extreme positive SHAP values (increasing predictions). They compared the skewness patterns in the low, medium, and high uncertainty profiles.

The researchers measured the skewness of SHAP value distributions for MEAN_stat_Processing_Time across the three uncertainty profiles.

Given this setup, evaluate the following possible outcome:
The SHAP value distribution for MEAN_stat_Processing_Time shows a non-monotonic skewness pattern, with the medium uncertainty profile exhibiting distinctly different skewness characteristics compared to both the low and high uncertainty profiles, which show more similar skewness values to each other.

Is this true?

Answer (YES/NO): NO